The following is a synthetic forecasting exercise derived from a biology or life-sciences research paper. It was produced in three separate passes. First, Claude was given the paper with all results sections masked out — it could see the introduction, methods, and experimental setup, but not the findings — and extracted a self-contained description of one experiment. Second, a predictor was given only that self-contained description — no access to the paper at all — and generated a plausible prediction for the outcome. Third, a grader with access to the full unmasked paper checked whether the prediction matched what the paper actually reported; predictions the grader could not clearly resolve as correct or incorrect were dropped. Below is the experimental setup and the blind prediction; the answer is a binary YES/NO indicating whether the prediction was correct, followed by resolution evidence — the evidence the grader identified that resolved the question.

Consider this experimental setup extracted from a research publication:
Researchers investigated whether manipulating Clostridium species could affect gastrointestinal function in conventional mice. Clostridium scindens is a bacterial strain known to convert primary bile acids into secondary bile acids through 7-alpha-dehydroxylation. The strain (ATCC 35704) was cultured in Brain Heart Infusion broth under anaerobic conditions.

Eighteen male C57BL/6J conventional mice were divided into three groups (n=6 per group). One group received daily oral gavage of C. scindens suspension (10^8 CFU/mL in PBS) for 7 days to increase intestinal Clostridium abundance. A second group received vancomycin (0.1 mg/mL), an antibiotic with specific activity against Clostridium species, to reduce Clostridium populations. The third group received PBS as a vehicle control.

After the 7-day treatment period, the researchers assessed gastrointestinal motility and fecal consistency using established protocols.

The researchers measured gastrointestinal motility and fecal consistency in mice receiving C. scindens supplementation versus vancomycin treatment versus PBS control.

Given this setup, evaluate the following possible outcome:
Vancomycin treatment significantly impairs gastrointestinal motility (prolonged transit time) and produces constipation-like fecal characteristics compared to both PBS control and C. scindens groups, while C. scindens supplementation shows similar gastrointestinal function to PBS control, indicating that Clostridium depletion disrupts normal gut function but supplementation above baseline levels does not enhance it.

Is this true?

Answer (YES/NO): NO